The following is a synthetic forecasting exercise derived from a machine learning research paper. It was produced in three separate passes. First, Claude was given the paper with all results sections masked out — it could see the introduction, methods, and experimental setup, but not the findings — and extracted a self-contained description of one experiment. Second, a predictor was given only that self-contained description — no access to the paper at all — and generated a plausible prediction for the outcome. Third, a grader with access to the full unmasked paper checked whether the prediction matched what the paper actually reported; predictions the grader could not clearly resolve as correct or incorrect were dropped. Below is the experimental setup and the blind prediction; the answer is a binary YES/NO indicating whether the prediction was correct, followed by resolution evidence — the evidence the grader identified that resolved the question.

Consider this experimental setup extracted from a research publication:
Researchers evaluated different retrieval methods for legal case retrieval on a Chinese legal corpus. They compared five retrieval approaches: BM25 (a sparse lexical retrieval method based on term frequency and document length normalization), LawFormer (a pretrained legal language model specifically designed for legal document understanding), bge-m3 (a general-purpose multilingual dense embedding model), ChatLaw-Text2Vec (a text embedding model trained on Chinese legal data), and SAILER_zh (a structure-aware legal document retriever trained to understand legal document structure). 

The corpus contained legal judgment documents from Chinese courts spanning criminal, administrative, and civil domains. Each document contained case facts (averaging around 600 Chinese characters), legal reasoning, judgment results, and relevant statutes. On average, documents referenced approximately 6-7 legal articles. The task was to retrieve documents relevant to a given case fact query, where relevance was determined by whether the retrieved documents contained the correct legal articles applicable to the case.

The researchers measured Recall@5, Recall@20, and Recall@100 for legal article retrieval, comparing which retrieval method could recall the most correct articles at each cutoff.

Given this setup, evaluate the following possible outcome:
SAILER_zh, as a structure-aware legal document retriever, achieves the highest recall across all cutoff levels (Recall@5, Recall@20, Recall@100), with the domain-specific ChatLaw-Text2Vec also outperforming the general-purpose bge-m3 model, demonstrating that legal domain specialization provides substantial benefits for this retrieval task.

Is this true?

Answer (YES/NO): NO